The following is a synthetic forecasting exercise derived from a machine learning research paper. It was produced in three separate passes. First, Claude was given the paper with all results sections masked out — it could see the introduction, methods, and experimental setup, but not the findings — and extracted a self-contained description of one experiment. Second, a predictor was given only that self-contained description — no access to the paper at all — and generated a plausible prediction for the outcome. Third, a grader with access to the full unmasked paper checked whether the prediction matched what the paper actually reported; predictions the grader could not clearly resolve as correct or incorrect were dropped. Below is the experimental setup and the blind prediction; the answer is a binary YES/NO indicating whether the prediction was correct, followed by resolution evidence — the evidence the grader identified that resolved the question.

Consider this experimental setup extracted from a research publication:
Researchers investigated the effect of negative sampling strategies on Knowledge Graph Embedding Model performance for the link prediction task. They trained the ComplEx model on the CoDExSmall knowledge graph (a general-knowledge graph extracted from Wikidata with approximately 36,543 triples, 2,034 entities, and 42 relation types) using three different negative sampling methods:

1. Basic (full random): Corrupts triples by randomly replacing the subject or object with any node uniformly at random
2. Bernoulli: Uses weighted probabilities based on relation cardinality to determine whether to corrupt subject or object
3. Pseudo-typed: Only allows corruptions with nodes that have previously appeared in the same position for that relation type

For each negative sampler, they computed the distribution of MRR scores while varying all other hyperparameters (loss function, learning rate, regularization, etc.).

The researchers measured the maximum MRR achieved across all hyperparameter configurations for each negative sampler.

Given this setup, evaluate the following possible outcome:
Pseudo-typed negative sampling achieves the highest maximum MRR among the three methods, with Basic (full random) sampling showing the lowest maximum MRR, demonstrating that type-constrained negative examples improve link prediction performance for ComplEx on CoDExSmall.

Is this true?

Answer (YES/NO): NO